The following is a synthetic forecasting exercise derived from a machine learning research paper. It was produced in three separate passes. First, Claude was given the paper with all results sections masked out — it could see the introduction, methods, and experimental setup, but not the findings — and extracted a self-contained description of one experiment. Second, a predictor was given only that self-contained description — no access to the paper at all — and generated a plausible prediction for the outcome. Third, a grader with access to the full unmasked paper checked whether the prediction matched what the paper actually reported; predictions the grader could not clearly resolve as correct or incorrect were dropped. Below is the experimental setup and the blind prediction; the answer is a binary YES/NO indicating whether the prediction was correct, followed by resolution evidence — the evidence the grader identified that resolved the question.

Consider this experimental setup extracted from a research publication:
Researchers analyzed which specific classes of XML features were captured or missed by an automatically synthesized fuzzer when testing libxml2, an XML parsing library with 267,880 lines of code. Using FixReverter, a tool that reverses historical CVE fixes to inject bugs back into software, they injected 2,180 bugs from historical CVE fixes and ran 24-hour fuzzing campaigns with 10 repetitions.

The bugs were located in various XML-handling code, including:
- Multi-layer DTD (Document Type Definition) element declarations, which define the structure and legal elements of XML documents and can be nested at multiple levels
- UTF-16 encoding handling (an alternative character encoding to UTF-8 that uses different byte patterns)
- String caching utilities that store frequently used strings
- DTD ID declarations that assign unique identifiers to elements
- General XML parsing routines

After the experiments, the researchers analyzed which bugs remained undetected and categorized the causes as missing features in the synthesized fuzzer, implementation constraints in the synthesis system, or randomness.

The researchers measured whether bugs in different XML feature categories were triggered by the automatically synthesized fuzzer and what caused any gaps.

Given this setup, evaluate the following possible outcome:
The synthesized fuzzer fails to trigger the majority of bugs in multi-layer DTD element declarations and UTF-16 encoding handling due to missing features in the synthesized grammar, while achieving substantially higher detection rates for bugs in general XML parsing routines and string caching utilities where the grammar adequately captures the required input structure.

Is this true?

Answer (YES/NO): NO